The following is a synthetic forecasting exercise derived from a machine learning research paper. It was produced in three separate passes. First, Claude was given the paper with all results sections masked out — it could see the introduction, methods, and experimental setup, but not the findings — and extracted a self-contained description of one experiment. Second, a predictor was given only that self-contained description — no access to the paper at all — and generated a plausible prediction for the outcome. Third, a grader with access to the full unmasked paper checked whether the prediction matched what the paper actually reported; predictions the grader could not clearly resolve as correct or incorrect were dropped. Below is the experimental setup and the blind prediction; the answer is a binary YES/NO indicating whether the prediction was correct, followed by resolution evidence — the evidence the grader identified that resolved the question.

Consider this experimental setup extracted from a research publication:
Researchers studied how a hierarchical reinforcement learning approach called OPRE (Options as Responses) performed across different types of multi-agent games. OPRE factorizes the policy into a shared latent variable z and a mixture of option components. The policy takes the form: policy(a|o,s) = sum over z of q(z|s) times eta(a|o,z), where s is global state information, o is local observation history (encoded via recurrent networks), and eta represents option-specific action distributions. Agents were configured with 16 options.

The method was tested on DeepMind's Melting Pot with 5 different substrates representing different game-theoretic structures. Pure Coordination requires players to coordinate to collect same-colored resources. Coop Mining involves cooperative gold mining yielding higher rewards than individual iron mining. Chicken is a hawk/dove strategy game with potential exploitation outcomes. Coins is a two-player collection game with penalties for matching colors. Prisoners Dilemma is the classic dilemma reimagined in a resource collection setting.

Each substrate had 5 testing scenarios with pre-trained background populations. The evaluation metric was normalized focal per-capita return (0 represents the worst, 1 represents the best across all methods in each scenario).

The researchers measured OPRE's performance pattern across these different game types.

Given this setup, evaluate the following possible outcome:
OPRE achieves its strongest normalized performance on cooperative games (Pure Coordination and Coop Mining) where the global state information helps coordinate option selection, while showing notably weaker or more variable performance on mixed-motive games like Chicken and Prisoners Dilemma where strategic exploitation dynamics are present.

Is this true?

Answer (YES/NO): NO